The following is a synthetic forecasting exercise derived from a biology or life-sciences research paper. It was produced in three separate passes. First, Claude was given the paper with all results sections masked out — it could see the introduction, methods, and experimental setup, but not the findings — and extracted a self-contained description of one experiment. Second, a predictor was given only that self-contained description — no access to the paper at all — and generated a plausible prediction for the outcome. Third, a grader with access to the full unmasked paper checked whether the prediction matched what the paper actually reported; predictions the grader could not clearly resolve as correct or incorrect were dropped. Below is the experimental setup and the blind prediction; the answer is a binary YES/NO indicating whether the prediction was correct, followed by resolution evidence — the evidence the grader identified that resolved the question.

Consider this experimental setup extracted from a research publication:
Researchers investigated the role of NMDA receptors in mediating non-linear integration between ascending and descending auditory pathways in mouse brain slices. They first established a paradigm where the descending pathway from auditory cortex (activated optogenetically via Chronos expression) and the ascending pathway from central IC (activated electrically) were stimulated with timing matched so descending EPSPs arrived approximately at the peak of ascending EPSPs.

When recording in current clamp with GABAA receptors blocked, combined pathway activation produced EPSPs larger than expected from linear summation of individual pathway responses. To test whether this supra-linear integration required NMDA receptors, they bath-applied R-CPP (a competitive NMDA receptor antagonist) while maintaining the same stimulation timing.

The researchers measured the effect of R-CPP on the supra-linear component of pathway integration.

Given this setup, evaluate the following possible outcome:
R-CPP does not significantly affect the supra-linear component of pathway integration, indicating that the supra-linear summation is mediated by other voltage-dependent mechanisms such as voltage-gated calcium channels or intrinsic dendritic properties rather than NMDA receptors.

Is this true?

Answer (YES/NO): NO